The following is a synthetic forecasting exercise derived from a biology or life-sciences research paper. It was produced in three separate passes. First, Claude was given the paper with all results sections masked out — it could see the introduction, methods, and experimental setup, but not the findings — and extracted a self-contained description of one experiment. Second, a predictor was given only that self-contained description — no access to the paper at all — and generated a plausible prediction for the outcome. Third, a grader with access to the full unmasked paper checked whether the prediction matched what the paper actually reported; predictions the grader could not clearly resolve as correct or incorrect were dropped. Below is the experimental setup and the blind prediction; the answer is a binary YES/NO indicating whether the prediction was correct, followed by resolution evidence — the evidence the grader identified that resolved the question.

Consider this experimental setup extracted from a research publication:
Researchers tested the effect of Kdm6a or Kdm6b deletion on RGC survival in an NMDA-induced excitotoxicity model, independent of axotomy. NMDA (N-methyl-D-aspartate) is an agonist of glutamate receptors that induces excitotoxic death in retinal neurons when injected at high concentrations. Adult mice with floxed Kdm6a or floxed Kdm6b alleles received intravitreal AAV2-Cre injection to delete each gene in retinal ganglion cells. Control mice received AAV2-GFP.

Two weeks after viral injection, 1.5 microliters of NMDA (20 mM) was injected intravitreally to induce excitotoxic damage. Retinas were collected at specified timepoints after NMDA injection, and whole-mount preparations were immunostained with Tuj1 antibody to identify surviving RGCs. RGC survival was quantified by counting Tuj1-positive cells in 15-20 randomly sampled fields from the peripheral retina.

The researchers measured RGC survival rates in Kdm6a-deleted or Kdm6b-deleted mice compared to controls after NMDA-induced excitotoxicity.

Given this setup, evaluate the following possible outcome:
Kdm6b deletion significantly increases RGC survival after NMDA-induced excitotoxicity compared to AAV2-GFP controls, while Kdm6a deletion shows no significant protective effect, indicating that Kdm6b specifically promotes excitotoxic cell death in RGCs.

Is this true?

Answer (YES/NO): NO